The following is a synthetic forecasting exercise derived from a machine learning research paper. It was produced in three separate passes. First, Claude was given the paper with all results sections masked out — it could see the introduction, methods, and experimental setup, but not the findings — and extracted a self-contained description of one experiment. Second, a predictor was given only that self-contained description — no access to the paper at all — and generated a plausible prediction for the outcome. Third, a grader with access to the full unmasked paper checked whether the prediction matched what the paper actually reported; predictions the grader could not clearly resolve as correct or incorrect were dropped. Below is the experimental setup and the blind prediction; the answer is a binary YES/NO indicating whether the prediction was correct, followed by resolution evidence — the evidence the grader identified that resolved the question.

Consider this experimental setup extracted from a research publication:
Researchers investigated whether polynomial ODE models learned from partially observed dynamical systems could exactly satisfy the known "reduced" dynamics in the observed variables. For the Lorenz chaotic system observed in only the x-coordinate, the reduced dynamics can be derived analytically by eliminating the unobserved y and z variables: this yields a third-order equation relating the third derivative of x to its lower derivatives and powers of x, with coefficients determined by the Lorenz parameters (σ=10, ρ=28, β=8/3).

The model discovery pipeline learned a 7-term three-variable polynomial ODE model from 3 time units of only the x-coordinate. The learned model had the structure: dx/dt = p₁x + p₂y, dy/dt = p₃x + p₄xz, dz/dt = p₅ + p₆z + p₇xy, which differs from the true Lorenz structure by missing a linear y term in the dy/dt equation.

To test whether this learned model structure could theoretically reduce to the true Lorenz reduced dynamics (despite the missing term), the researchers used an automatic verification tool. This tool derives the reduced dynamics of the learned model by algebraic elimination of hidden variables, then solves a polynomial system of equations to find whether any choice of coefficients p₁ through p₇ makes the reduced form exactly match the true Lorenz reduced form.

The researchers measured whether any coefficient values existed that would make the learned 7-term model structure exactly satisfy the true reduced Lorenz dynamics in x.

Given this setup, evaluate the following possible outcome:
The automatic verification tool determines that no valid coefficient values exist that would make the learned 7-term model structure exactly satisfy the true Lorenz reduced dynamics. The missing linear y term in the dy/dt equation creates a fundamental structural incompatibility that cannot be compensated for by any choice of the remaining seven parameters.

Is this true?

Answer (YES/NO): YES